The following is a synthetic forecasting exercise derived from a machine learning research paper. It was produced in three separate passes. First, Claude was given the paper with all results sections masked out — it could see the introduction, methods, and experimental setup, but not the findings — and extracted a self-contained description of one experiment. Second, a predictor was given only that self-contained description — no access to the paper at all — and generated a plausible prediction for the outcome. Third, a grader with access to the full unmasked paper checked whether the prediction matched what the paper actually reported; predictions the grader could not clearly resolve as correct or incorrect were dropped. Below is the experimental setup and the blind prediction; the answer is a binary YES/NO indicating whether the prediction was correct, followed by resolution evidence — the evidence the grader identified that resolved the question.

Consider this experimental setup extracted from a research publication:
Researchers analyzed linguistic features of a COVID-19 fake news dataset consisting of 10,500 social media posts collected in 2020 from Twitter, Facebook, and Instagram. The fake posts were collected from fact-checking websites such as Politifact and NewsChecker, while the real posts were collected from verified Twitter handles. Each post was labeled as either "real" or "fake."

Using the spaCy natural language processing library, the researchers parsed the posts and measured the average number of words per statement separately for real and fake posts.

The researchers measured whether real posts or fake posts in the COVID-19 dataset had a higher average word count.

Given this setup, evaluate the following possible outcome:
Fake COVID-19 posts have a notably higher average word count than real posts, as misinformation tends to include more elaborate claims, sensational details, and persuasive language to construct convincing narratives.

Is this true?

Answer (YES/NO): NO